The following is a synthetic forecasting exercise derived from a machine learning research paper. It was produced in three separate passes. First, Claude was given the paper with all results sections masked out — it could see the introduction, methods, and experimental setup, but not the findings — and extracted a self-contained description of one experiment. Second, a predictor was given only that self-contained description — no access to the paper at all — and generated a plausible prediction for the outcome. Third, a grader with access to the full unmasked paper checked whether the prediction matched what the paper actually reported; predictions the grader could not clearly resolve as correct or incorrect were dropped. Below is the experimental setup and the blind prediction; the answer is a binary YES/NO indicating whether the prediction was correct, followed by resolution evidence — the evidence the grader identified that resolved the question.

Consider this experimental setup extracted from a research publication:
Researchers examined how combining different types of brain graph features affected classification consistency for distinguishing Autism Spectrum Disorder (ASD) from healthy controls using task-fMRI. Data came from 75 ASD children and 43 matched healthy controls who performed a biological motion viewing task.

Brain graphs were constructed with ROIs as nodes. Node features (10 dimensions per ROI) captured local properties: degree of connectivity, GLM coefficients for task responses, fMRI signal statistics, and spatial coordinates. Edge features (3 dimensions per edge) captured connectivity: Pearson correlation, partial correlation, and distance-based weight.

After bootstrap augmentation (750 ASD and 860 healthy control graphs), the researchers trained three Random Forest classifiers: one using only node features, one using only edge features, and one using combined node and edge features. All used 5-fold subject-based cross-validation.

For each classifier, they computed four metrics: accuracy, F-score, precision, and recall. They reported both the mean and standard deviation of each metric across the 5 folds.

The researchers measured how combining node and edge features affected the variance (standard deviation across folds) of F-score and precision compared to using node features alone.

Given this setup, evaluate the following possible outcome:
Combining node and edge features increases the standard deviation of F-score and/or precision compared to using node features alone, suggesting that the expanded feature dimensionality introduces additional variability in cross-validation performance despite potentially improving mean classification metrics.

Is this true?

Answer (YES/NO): YES